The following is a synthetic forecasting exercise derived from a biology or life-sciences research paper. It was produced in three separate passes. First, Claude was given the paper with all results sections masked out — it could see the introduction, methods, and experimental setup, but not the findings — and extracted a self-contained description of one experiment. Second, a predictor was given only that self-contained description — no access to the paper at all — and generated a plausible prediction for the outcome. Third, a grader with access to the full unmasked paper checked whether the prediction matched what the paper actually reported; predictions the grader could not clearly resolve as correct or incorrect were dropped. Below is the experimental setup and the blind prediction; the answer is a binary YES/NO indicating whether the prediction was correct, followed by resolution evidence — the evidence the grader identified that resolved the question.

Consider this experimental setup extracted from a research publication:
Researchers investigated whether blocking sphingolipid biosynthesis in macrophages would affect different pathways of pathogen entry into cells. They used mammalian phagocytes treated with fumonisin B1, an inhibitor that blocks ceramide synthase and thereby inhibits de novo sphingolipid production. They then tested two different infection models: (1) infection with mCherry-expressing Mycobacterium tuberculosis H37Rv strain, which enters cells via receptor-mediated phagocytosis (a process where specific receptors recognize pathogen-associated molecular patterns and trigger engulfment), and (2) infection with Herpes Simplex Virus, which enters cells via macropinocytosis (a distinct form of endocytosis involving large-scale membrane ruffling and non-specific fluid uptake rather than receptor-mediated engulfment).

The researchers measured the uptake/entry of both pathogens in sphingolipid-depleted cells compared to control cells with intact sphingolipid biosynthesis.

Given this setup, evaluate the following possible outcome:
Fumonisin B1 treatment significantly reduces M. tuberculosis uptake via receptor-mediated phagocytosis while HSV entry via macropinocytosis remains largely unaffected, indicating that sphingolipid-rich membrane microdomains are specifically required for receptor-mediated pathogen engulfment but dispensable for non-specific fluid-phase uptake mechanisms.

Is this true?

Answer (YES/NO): YES